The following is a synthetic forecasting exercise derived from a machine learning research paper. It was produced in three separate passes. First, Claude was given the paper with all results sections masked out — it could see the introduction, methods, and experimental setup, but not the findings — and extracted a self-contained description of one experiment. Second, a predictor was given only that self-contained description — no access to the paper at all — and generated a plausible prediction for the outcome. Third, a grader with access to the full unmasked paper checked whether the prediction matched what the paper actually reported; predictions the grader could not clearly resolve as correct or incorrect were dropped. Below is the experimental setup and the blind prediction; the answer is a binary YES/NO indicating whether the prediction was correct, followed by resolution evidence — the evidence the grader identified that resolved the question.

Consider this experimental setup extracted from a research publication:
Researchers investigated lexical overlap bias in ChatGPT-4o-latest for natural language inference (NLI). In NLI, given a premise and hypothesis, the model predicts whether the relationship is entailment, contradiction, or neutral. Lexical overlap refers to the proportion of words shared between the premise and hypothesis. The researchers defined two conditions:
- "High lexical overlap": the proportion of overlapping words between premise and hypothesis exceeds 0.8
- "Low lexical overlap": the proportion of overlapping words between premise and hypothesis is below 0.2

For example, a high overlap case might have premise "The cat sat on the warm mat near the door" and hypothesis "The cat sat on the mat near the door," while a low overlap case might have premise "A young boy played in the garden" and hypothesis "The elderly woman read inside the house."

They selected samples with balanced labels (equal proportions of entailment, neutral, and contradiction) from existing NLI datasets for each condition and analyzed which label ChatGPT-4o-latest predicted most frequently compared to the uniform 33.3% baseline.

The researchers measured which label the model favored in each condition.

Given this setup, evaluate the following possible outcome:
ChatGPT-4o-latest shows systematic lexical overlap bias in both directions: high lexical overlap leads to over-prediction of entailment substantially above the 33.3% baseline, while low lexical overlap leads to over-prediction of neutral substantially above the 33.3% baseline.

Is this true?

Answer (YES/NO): YES